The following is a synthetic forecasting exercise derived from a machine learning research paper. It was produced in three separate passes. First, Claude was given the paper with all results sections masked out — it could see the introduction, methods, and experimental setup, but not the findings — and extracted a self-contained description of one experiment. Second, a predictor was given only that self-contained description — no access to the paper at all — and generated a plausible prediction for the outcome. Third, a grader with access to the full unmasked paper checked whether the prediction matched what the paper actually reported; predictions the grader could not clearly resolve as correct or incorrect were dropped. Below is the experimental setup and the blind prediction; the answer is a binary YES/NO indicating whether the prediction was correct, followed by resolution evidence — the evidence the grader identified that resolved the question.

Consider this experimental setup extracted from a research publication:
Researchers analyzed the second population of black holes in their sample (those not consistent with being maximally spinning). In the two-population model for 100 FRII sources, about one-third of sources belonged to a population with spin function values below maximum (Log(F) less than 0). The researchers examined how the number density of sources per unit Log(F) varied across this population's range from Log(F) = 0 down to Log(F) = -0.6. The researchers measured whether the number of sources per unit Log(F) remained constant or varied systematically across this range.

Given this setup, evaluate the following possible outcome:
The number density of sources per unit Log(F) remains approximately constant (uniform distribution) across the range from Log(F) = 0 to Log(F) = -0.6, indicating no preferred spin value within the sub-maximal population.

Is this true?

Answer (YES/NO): NO